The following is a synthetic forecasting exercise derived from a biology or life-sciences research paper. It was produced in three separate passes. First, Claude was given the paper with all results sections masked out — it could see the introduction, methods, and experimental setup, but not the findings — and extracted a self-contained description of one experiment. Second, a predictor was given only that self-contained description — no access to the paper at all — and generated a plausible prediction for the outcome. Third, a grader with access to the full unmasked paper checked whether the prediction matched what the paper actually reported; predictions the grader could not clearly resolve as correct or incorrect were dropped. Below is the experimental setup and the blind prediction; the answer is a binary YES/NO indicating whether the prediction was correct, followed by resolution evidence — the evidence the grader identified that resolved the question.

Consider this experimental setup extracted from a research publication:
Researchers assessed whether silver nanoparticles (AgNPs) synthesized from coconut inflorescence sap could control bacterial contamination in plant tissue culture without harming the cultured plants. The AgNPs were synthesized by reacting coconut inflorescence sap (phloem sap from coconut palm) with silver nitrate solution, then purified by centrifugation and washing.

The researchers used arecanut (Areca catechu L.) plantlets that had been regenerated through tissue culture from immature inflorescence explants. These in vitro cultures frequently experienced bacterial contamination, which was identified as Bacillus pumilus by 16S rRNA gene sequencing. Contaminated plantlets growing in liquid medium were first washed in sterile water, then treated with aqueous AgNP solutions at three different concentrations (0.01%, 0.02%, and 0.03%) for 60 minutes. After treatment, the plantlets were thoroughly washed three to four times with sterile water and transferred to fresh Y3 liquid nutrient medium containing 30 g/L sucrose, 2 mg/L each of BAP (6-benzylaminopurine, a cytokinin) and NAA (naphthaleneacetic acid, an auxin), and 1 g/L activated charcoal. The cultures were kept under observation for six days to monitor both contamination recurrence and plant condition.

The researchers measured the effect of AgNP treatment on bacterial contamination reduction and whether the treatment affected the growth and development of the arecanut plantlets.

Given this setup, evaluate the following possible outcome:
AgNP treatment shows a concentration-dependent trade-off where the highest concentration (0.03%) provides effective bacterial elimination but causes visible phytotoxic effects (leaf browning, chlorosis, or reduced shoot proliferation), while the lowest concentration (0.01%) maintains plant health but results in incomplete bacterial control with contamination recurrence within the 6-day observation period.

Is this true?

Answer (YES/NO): NO